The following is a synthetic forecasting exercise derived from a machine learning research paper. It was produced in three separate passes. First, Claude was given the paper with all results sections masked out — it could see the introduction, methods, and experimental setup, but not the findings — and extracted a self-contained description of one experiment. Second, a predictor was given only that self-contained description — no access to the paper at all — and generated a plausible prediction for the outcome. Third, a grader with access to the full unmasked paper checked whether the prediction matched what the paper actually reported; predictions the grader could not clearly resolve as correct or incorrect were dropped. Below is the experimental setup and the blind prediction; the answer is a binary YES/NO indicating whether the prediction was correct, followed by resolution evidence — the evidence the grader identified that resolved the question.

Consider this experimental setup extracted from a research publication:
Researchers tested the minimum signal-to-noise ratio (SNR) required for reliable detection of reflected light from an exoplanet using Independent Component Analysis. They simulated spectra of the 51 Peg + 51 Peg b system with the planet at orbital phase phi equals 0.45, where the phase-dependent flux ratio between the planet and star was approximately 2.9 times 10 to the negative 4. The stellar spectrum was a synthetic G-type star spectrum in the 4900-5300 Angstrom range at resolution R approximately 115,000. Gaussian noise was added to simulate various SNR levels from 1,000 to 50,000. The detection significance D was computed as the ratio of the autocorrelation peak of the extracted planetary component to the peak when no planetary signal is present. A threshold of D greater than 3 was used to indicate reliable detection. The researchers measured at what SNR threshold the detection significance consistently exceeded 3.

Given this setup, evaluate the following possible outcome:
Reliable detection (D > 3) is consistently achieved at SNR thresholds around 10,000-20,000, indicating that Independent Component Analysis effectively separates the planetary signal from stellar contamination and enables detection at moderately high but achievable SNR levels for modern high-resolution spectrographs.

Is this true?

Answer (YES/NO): NO